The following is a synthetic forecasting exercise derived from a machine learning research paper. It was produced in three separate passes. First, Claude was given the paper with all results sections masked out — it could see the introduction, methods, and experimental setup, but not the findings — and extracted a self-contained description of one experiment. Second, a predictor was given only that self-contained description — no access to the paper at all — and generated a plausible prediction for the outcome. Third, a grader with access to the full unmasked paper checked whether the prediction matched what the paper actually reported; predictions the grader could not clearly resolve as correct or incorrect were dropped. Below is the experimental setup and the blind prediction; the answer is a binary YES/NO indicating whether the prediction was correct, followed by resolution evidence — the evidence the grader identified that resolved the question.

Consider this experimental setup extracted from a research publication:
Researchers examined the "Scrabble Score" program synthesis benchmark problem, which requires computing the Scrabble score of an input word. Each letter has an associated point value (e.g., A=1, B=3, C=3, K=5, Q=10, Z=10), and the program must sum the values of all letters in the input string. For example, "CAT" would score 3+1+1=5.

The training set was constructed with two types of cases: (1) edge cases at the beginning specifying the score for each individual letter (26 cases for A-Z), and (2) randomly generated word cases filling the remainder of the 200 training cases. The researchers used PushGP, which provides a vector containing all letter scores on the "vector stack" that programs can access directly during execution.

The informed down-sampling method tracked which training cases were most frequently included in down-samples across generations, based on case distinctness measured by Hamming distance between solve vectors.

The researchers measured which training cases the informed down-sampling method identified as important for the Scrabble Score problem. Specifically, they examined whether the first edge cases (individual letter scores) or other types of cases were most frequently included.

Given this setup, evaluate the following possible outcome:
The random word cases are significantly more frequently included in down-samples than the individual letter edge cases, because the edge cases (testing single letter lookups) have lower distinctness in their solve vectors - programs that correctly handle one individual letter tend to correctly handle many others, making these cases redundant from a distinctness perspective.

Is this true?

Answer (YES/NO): NO